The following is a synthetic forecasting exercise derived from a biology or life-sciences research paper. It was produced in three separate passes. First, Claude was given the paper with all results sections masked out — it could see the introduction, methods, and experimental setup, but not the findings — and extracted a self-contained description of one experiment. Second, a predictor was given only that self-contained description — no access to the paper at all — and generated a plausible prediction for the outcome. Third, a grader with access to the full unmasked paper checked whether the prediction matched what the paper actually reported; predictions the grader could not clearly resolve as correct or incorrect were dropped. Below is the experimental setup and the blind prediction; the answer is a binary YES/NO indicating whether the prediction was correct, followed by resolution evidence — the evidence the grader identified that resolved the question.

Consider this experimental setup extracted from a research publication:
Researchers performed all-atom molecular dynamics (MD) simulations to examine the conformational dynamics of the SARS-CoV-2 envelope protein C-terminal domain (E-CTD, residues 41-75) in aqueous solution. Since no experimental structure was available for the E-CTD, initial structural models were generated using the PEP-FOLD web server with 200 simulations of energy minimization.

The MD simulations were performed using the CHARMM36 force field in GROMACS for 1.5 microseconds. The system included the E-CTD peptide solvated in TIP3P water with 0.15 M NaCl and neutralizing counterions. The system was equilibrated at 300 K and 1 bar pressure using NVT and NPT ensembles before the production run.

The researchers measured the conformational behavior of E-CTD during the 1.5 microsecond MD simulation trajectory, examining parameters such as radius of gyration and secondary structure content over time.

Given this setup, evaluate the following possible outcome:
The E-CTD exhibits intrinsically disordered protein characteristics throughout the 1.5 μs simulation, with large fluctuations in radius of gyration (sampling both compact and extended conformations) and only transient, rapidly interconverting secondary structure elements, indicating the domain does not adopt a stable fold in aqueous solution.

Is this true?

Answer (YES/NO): YES